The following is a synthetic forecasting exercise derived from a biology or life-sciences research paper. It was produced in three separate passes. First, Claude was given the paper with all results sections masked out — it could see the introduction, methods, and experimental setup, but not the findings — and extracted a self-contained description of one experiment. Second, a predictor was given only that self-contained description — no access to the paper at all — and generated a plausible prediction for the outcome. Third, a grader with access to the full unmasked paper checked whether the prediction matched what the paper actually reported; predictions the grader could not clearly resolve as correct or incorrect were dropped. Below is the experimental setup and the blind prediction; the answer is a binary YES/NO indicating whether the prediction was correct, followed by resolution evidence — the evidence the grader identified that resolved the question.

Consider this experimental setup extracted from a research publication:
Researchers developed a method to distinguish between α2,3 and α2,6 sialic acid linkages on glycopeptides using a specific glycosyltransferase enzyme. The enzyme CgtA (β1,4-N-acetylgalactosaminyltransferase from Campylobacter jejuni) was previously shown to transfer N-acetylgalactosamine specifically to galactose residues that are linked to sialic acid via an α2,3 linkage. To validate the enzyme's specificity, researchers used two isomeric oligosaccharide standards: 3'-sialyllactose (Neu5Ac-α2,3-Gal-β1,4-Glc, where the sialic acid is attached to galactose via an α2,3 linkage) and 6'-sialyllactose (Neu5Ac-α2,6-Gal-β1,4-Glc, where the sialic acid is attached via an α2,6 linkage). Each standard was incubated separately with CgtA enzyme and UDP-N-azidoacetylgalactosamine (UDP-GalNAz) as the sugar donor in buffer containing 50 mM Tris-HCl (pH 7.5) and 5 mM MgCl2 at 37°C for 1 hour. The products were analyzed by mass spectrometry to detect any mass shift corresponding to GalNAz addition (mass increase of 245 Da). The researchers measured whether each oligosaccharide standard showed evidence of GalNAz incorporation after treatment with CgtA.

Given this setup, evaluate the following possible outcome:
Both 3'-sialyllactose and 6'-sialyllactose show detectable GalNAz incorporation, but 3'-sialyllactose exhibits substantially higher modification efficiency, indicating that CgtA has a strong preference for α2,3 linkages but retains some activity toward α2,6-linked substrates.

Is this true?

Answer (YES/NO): NO